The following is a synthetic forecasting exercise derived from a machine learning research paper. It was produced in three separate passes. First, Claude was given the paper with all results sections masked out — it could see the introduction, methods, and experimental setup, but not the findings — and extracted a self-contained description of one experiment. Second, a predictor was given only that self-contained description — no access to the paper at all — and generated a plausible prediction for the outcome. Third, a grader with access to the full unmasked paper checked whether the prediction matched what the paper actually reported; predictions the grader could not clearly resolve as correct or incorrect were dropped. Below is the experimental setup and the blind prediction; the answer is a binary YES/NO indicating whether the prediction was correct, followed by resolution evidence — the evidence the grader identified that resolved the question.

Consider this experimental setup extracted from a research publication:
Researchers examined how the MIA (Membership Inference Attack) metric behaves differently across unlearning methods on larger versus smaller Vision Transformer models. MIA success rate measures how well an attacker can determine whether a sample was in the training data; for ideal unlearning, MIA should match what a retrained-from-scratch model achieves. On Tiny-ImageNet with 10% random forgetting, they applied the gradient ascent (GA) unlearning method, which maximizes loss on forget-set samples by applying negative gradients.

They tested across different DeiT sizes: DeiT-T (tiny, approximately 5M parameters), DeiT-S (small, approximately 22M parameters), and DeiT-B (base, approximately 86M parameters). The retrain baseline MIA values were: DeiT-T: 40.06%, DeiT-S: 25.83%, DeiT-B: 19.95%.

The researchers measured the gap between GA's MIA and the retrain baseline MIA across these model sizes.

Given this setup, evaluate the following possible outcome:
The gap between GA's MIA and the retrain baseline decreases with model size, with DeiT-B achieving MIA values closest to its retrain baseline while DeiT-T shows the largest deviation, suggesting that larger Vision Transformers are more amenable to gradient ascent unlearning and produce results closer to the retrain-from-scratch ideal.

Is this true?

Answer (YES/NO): YES